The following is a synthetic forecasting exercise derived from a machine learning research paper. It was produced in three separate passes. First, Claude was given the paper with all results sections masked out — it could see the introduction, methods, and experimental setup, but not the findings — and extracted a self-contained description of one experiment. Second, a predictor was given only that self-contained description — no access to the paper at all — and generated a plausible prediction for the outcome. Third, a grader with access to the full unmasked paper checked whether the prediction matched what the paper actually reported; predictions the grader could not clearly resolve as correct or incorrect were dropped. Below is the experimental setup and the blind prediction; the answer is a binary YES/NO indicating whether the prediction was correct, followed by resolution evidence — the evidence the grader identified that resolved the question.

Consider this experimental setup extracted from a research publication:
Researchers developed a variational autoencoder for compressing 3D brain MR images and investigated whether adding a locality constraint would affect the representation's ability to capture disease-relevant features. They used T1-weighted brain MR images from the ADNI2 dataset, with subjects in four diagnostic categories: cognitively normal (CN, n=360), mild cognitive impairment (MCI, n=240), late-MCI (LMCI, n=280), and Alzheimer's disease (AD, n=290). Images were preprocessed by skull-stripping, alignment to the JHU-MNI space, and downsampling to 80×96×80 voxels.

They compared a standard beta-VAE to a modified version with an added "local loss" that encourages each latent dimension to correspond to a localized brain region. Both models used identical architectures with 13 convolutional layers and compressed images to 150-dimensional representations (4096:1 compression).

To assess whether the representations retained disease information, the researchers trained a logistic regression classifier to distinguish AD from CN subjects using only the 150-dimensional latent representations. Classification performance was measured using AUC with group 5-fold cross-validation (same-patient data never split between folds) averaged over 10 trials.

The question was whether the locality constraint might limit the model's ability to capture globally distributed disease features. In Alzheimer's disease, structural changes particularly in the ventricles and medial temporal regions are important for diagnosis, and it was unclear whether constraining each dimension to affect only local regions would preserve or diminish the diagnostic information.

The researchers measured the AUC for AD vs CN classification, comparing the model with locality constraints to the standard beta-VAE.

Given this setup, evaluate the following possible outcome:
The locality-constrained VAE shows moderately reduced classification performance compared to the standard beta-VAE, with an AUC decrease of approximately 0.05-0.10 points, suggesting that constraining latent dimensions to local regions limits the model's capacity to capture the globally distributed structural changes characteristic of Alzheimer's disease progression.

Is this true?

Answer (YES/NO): NO